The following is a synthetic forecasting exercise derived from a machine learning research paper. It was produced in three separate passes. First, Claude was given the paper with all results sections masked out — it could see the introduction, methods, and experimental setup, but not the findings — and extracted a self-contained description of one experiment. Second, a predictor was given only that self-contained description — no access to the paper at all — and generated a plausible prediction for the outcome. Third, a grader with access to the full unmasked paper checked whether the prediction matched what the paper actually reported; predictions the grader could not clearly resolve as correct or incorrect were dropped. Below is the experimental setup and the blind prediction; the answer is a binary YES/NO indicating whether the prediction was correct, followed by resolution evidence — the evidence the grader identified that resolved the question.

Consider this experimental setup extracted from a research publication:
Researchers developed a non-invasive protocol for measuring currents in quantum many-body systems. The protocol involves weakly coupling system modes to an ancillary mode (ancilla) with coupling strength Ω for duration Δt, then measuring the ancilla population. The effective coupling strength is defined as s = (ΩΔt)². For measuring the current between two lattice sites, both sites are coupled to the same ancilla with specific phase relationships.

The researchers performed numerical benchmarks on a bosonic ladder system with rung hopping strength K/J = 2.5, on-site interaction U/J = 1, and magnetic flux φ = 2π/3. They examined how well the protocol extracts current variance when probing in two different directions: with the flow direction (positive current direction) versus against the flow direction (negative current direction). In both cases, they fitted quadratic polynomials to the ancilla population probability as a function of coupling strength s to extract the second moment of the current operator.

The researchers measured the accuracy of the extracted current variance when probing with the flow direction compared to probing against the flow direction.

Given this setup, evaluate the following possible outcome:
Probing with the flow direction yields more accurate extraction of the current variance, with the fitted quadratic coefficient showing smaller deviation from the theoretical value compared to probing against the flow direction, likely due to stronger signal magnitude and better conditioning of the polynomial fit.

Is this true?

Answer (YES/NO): NO